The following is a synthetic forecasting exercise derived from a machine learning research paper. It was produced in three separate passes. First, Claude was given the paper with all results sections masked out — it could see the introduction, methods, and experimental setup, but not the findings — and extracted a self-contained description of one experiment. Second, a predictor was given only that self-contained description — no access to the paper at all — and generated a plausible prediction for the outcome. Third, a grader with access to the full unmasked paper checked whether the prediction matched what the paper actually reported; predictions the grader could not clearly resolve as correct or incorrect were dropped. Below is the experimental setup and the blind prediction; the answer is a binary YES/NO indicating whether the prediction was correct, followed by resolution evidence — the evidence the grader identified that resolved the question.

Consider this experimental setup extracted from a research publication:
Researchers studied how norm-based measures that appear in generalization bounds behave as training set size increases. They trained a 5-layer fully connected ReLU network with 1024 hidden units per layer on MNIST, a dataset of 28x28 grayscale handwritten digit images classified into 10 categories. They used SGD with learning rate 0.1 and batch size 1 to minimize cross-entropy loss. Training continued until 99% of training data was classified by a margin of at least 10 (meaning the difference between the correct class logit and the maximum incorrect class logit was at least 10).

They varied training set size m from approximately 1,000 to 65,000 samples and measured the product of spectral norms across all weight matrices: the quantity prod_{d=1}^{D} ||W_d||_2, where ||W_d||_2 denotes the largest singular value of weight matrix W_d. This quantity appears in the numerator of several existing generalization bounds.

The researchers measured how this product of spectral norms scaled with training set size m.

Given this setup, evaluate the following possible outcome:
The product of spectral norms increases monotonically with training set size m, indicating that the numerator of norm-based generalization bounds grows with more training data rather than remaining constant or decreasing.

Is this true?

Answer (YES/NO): YES